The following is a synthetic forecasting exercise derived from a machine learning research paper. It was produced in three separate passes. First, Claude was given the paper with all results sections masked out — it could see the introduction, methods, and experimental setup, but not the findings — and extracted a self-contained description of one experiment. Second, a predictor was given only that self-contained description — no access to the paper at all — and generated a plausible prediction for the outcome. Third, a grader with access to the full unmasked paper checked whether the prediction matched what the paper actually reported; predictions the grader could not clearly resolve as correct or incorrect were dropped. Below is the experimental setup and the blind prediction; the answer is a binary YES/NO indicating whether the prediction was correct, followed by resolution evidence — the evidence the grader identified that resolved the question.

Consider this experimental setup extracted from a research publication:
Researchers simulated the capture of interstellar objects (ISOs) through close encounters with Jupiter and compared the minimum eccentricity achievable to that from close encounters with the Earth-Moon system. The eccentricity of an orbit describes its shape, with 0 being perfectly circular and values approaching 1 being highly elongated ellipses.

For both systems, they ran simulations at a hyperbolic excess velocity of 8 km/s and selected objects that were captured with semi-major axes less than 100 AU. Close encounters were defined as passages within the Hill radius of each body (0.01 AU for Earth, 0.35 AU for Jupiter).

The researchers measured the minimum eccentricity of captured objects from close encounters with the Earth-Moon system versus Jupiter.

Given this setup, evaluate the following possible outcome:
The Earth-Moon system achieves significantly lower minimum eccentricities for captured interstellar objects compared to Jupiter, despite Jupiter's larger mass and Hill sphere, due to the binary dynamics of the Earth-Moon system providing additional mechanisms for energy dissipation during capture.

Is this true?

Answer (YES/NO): NO